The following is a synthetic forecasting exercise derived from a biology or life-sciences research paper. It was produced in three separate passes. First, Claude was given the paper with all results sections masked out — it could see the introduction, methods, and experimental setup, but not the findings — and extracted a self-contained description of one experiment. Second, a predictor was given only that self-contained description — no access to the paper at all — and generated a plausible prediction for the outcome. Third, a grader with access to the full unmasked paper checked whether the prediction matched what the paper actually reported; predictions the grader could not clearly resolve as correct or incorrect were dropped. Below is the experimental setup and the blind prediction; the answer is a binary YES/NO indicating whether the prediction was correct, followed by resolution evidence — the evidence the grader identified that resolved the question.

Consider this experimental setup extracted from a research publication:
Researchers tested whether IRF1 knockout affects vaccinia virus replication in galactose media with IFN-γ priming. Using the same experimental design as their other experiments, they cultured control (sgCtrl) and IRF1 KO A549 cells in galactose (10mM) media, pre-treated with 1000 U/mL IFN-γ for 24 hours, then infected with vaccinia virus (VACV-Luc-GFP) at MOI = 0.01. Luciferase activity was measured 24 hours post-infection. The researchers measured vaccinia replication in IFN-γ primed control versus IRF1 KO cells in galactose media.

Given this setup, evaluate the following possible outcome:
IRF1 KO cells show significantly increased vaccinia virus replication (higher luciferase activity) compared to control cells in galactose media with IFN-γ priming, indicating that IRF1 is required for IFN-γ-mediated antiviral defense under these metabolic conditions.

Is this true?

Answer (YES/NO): NO